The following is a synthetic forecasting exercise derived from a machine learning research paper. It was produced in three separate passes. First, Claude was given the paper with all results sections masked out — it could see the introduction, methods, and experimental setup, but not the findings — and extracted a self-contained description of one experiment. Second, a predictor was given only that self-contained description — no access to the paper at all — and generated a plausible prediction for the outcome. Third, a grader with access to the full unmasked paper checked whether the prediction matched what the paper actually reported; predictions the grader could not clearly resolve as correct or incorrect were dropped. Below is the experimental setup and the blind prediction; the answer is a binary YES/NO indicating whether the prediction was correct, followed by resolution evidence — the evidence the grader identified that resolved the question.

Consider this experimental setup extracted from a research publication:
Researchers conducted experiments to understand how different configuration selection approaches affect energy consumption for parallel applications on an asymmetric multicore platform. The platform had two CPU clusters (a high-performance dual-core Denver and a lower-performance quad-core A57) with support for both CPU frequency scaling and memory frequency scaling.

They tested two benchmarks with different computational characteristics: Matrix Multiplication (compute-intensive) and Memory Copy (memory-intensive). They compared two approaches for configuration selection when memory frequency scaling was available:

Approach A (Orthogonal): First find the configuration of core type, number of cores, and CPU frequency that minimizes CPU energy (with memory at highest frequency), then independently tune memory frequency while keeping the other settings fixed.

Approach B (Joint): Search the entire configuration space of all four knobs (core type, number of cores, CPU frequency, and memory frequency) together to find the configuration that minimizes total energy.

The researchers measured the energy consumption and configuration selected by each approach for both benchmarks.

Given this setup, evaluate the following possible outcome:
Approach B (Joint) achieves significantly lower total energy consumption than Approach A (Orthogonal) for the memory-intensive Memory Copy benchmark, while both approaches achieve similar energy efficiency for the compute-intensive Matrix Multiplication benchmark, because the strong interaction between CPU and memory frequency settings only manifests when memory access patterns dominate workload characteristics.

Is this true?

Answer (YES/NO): YES